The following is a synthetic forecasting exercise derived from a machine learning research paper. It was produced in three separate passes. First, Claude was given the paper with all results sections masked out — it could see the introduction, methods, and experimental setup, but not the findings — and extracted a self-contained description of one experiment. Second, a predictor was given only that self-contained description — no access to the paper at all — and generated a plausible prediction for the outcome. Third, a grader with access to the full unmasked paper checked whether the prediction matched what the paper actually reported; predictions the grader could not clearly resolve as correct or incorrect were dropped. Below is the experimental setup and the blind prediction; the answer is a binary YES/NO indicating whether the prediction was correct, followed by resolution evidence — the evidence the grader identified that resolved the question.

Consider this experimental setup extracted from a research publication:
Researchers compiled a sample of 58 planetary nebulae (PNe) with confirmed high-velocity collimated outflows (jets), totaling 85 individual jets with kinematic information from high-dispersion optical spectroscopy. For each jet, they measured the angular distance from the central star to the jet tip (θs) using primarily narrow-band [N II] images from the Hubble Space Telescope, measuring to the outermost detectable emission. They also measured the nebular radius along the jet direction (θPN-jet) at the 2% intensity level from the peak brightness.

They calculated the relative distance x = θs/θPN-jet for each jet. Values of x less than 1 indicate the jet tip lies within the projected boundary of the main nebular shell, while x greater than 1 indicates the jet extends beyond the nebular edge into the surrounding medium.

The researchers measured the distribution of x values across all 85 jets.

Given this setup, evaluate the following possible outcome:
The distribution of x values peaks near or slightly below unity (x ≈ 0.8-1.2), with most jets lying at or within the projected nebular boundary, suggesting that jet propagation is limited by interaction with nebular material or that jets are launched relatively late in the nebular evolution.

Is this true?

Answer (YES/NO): NO